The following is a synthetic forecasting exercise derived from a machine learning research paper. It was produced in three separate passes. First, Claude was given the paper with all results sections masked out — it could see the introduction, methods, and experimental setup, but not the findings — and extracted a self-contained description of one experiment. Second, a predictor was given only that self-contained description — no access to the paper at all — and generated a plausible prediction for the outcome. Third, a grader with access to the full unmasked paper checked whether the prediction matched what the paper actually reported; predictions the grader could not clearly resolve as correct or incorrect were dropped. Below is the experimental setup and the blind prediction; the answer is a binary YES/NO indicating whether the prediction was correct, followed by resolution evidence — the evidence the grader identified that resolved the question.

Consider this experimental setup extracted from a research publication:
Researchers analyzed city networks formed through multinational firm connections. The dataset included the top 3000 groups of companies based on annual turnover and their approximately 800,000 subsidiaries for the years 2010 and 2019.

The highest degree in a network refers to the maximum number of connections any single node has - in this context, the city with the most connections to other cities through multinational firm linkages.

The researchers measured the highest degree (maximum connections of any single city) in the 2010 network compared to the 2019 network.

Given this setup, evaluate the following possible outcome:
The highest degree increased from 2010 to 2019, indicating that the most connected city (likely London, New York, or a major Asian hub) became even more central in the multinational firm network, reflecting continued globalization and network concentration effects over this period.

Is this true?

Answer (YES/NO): YES